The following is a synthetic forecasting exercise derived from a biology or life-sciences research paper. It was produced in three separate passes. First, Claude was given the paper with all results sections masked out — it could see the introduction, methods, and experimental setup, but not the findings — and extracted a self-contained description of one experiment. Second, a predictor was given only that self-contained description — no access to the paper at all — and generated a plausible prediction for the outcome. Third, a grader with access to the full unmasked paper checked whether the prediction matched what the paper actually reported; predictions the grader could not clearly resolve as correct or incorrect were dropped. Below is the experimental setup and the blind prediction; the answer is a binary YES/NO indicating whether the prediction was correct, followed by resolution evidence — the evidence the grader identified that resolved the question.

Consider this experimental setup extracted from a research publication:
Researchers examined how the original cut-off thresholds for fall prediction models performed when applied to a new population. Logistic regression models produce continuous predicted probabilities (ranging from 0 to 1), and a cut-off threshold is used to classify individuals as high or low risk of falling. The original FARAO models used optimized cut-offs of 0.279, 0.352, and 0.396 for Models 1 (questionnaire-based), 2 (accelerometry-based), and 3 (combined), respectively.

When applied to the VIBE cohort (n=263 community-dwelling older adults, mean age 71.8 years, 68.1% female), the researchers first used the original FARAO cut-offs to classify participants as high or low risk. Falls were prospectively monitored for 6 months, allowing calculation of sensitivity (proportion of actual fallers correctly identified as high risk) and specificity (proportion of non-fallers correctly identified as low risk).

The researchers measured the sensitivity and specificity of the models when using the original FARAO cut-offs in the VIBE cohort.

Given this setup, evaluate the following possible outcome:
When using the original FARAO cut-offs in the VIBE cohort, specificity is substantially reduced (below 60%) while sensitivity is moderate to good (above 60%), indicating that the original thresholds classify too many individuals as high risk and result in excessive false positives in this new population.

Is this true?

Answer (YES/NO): NO